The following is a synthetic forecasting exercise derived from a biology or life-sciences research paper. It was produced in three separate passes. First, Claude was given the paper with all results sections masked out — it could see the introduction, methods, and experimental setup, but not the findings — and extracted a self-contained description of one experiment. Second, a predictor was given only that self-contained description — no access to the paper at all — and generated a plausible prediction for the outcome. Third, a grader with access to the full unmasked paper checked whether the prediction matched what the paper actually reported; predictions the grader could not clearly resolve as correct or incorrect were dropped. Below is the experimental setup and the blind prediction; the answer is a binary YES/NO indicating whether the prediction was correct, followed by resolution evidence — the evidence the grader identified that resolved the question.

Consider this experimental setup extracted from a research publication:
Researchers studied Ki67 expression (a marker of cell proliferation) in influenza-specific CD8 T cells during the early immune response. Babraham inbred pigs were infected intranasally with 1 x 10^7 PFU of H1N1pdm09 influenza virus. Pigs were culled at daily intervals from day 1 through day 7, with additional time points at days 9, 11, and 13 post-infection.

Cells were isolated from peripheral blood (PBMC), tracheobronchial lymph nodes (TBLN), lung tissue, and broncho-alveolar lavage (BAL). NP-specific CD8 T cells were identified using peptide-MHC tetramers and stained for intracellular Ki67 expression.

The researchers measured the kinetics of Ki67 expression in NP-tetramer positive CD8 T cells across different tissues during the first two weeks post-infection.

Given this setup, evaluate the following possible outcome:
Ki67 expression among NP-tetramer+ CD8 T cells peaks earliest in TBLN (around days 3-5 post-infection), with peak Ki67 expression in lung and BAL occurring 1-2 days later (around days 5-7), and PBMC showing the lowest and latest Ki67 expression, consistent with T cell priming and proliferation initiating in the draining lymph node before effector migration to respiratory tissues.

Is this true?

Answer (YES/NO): NO